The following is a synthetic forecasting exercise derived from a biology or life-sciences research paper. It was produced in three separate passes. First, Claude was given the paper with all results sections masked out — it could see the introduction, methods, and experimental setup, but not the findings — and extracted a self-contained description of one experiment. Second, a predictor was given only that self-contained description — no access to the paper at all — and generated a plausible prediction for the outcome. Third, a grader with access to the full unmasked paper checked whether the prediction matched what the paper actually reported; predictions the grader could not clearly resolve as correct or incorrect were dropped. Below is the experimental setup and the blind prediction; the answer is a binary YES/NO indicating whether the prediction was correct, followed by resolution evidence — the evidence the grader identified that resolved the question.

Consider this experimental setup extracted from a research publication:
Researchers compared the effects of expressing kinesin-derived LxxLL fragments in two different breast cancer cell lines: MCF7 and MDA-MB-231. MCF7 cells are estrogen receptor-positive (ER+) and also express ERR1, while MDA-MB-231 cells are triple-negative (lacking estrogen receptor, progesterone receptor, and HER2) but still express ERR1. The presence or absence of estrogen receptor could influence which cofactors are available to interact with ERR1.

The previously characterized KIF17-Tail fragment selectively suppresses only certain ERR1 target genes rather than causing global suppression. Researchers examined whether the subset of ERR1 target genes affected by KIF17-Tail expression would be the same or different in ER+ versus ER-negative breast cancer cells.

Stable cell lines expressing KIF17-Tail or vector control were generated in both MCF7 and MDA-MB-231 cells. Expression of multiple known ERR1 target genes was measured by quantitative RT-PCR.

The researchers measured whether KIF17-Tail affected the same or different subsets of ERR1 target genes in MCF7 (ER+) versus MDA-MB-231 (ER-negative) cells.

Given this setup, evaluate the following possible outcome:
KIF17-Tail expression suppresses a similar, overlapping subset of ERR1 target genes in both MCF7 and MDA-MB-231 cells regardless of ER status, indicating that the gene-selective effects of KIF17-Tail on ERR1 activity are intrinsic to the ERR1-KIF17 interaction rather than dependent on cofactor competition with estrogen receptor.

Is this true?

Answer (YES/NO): NO